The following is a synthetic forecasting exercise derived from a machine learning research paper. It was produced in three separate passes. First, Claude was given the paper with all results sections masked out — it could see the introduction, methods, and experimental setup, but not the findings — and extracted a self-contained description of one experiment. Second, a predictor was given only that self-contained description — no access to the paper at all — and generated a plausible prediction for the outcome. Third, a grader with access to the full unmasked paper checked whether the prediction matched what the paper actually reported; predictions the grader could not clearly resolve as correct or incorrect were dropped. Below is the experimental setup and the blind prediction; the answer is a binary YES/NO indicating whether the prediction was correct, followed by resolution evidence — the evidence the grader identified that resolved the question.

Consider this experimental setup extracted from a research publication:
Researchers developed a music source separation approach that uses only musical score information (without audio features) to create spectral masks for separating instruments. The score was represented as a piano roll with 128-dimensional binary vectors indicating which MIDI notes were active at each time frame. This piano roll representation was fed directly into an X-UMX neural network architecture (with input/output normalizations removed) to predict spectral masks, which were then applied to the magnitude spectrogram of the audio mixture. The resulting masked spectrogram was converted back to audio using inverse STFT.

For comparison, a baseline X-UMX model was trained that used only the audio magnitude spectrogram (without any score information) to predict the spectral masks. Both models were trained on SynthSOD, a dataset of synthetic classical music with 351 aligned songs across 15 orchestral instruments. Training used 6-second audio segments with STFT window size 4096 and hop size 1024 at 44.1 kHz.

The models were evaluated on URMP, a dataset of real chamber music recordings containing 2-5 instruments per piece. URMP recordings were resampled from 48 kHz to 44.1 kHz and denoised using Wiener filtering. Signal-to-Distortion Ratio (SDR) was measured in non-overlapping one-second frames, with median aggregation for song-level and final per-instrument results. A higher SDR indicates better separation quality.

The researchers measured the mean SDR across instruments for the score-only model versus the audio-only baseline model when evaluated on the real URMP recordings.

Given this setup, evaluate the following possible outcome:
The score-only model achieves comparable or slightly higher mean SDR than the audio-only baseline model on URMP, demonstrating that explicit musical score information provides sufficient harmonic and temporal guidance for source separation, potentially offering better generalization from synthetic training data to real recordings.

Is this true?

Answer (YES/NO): NO